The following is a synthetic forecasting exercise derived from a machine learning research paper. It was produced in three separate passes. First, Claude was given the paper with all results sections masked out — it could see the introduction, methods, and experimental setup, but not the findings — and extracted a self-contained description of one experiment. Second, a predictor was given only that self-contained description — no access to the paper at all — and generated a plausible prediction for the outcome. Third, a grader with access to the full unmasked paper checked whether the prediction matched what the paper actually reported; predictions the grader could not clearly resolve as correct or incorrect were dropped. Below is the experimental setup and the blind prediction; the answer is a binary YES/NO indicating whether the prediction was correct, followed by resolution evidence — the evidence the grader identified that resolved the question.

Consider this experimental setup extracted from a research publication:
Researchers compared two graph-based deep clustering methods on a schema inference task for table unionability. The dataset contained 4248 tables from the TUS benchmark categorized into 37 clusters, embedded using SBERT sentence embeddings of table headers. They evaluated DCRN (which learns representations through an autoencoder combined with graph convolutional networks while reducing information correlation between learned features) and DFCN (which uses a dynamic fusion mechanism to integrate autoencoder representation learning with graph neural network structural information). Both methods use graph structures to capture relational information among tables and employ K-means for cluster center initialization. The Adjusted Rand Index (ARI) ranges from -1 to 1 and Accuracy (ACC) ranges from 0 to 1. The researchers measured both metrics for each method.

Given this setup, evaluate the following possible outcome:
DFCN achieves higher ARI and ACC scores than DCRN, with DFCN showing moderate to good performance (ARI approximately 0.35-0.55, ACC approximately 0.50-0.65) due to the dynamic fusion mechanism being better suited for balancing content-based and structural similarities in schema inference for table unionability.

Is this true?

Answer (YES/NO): YES